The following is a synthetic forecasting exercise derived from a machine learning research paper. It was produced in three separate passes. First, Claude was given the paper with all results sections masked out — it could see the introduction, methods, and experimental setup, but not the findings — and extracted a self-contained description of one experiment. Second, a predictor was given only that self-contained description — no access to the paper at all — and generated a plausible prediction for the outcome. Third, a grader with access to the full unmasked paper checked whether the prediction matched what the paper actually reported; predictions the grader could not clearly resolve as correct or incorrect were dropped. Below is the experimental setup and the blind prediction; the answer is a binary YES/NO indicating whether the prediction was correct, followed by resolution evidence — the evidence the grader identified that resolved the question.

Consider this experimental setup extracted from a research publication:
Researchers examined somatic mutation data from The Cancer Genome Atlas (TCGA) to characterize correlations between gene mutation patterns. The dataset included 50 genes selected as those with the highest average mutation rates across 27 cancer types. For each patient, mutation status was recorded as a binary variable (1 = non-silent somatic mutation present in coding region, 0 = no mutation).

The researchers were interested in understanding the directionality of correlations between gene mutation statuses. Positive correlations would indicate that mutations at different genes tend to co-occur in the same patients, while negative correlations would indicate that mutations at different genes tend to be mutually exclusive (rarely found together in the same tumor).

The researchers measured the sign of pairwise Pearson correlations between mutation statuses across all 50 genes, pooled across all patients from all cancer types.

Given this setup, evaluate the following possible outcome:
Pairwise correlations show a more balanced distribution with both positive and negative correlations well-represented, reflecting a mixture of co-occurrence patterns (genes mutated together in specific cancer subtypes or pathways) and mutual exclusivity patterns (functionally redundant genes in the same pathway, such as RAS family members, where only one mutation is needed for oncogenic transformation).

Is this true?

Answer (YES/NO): NO